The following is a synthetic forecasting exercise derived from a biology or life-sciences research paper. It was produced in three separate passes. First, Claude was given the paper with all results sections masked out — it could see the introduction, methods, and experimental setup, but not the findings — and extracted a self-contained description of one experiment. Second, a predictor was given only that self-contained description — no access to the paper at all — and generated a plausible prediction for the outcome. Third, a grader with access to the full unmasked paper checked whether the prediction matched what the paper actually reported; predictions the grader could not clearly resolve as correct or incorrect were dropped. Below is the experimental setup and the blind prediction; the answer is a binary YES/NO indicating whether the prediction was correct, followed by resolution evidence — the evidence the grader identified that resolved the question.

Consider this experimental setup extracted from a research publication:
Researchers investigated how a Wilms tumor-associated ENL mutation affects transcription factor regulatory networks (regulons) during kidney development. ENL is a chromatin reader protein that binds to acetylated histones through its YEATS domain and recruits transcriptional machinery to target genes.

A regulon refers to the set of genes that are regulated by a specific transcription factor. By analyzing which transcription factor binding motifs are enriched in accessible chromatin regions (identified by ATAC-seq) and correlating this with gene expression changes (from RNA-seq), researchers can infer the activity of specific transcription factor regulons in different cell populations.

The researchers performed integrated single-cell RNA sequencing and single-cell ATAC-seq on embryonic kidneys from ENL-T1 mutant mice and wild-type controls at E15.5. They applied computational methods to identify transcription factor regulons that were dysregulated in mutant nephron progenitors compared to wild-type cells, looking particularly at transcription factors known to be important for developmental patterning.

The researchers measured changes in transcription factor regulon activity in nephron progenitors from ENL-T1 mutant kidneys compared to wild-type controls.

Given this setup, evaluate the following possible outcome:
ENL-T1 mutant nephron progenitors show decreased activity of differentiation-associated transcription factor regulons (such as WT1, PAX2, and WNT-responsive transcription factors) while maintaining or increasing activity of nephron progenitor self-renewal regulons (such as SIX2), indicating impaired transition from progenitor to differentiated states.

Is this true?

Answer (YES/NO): NO